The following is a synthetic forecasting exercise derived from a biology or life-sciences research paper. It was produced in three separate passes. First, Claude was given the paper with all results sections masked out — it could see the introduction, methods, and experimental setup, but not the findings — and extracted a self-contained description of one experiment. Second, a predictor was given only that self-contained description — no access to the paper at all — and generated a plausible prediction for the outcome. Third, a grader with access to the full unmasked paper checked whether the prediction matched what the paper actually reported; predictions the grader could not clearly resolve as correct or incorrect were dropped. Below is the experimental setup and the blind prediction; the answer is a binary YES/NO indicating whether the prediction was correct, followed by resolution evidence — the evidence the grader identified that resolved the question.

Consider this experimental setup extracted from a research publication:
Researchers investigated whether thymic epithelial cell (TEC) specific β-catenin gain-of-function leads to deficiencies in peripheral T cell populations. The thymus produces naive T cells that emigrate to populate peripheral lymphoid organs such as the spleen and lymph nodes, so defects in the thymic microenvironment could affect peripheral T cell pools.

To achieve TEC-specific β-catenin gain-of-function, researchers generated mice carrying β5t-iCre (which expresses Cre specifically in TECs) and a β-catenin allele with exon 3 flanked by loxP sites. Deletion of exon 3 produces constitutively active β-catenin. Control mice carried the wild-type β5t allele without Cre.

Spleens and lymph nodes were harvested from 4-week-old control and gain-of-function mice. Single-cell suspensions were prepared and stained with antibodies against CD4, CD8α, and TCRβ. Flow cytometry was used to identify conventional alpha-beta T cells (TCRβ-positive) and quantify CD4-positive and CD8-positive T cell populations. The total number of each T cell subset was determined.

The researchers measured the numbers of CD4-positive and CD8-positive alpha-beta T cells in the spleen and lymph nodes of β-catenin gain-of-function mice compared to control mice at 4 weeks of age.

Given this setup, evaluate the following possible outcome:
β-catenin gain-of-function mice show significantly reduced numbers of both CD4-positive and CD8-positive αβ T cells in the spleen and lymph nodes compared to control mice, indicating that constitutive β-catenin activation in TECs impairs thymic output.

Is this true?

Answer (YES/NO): YES